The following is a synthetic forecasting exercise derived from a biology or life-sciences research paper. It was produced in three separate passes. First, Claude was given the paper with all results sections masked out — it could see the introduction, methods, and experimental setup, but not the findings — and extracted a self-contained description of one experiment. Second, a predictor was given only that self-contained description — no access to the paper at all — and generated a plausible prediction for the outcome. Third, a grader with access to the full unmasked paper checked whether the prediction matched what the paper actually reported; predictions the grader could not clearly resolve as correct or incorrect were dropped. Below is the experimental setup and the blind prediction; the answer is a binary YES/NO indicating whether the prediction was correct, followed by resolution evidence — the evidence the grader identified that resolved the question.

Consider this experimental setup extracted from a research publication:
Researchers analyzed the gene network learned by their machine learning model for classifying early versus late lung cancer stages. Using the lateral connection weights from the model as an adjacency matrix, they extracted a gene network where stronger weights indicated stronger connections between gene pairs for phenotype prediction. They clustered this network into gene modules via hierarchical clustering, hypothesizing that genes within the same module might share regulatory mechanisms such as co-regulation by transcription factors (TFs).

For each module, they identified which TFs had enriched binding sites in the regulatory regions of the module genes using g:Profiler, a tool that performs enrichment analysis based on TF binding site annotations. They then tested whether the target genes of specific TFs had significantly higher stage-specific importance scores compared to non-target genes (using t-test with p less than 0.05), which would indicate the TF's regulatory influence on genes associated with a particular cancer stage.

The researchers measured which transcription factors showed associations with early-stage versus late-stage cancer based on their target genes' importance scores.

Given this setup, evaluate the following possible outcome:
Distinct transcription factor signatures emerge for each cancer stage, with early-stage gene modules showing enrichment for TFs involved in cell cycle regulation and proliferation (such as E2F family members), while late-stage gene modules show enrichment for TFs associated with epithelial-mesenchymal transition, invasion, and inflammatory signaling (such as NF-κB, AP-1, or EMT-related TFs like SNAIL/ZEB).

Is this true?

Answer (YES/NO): NO